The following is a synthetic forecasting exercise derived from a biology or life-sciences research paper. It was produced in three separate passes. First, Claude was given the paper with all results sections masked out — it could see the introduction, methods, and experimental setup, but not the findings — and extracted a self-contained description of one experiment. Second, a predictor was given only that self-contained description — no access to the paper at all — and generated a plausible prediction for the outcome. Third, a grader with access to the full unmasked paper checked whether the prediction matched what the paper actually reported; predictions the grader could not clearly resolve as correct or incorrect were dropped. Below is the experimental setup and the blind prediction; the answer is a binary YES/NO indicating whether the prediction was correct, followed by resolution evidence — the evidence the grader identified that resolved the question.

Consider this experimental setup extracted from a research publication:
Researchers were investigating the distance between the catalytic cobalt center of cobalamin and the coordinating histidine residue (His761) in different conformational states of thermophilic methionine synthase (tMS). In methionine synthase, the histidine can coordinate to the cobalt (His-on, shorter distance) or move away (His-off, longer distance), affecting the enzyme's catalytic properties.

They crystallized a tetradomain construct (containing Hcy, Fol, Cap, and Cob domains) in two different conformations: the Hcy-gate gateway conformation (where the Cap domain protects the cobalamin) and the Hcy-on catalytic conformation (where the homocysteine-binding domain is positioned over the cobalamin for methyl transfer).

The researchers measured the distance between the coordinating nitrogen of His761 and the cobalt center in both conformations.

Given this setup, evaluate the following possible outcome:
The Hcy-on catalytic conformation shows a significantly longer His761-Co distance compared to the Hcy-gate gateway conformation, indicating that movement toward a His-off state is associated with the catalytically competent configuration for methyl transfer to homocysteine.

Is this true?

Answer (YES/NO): YES